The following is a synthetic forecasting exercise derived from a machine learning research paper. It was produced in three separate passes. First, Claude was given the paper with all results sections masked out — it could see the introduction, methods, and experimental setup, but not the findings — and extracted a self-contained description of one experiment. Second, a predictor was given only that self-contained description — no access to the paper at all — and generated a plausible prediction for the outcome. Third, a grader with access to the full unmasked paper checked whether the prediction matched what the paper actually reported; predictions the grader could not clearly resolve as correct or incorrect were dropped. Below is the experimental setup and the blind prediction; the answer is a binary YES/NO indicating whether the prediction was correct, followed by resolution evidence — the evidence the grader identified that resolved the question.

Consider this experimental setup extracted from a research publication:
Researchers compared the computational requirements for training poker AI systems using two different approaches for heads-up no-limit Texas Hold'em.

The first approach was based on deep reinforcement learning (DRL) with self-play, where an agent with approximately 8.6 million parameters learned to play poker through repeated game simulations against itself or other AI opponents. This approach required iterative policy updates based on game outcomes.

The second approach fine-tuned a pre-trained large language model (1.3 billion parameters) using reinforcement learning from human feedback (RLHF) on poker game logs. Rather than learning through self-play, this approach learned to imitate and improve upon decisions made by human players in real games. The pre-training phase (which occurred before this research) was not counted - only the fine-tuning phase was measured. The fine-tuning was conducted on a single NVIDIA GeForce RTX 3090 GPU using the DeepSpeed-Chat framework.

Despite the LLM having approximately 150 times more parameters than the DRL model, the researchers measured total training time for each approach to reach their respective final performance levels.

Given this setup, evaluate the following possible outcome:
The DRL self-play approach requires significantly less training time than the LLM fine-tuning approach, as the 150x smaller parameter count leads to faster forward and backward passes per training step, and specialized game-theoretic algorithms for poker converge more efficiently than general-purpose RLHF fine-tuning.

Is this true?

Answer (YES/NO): NO